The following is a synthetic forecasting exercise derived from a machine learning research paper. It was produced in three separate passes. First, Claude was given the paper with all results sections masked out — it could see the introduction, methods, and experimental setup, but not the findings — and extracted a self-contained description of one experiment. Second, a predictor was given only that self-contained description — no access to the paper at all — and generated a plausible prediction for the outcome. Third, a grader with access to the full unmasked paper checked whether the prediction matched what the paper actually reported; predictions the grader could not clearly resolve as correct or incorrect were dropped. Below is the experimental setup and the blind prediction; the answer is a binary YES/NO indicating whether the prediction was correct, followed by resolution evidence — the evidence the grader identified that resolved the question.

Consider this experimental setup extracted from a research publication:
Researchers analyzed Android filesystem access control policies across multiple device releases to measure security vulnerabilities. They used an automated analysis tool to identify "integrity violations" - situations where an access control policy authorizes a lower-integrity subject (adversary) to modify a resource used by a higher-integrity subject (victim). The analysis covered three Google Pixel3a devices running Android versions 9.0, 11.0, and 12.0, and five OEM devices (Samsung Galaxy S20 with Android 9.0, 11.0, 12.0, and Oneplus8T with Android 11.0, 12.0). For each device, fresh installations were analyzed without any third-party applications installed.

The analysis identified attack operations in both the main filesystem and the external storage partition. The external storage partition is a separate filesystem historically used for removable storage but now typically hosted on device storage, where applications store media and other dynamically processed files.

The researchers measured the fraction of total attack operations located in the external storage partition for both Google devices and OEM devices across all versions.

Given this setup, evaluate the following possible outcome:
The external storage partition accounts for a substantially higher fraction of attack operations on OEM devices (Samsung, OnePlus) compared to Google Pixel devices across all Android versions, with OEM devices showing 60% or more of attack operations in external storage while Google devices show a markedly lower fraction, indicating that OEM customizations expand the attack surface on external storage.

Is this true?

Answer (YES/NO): NO